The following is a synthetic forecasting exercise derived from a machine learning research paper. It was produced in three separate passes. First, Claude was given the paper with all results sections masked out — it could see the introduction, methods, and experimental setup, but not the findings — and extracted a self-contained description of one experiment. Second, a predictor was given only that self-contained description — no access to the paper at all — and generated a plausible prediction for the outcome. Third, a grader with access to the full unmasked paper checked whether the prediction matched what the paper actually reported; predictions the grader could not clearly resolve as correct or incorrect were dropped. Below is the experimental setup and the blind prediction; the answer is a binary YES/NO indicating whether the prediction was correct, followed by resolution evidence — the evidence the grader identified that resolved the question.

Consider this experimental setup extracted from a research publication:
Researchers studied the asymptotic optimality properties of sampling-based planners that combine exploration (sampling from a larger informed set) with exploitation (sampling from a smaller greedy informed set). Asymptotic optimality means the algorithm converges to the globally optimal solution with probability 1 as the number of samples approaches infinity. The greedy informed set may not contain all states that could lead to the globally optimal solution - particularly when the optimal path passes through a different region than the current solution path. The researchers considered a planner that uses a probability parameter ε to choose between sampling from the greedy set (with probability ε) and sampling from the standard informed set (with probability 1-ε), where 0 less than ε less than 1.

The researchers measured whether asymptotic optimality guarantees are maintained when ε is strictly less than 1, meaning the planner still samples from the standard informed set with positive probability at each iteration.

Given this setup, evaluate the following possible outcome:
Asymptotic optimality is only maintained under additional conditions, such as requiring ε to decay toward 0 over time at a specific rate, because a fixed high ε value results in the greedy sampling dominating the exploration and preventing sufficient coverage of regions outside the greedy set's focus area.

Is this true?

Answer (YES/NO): NO